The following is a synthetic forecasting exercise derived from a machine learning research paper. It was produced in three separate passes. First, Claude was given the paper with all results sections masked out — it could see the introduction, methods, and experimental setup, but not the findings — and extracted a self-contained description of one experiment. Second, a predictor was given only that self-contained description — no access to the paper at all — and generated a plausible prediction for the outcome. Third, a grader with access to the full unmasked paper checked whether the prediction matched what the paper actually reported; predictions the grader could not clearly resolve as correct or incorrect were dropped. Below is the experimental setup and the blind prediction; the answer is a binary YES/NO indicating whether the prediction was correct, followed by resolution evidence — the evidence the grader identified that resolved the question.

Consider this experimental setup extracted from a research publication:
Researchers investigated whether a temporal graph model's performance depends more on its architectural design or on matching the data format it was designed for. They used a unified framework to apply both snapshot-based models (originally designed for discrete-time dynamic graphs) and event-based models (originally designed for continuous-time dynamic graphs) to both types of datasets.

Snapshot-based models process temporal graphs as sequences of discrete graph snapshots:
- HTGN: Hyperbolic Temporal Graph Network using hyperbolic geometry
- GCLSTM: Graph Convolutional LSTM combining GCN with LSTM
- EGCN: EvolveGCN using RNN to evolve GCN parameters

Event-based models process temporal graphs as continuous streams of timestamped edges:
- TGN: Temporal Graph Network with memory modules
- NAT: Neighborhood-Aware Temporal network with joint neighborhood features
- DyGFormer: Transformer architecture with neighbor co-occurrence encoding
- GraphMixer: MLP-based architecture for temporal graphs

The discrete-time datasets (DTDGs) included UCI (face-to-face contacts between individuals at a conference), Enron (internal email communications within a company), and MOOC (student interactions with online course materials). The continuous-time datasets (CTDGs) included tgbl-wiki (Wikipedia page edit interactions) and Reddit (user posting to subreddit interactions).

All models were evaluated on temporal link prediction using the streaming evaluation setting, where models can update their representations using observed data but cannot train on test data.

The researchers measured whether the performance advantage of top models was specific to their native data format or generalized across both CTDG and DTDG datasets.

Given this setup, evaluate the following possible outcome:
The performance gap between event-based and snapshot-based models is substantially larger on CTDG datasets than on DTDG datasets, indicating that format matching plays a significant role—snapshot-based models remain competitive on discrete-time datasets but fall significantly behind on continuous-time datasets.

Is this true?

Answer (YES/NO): NO